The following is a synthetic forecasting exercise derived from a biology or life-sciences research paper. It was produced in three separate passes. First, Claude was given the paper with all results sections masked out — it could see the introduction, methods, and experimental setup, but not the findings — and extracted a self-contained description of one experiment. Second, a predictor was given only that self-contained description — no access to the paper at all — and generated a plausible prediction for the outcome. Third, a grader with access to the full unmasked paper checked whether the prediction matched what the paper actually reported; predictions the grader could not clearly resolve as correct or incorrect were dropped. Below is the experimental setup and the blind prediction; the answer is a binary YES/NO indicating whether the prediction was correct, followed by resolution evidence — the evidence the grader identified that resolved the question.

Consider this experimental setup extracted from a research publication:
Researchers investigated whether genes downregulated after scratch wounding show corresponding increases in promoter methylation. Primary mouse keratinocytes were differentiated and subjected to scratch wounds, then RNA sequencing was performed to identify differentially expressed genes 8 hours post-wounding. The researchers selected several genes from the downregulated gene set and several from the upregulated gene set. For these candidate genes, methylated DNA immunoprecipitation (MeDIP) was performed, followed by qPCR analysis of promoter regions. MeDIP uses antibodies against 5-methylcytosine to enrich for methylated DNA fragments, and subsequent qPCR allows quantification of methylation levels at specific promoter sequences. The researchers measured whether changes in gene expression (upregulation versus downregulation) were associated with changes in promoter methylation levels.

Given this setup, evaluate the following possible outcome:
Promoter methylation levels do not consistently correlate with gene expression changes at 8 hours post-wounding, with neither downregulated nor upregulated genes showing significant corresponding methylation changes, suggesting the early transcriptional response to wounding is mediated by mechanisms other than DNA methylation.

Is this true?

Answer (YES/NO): NO